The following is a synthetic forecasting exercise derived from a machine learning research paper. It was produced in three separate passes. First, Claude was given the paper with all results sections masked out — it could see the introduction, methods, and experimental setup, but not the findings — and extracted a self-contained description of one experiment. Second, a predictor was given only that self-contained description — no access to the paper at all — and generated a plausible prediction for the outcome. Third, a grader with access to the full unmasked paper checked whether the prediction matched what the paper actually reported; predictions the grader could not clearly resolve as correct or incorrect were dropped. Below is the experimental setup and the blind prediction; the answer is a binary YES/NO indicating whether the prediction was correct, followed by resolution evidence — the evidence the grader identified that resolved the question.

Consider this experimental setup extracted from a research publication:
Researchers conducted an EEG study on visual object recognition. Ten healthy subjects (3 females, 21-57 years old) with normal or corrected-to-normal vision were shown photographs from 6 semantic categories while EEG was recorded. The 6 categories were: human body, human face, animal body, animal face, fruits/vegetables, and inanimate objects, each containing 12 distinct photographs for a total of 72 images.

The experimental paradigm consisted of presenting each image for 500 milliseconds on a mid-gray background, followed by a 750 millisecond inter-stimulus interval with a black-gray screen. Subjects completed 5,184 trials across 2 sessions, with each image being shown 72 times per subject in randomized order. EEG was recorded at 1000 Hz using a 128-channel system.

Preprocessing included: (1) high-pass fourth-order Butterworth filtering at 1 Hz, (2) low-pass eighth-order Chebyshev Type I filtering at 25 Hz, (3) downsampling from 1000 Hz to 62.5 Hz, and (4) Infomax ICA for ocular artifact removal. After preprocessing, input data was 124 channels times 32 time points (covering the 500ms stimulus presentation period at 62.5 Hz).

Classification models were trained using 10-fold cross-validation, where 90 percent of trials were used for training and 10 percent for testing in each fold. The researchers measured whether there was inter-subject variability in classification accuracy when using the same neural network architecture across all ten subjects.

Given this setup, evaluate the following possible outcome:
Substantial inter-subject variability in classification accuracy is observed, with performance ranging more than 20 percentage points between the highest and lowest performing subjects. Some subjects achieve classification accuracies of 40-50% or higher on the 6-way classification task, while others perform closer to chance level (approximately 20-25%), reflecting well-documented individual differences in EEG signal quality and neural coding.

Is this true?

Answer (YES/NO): NO